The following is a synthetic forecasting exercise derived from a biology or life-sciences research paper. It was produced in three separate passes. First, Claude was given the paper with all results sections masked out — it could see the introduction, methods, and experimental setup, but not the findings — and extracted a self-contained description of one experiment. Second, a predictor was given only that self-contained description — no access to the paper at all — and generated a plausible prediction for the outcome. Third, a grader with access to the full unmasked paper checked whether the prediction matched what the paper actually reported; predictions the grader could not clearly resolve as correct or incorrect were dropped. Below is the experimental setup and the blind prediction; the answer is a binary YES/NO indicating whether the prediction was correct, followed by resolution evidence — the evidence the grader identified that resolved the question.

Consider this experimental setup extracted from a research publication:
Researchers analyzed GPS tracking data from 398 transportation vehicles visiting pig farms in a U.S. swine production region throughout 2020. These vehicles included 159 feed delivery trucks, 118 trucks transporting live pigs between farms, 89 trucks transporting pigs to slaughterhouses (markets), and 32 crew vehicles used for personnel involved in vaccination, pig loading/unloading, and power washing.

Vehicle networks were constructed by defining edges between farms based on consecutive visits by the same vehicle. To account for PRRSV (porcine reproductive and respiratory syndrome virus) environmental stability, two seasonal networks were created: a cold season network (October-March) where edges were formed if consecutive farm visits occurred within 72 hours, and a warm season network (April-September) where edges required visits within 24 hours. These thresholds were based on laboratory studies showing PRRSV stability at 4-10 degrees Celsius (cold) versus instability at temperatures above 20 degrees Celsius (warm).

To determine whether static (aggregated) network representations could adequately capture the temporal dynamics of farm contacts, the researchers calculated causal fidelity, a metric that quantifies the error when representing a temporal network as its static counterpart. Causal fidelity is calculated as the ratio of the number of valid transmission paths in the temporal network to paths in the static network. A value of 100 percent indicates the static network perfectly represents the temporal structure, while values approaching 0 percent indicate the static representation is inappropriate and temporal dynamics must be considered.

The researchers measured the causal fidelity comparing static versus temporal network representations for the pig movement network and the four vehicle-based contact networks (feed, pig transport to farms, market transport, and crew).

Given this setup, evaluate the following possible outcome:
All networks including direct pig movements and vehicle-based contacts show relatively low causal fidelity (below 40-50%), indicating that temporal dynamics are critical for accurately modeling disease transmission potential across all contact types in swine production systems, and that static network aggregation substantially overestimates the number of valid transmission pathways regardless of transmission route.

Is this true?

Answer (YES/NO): NO